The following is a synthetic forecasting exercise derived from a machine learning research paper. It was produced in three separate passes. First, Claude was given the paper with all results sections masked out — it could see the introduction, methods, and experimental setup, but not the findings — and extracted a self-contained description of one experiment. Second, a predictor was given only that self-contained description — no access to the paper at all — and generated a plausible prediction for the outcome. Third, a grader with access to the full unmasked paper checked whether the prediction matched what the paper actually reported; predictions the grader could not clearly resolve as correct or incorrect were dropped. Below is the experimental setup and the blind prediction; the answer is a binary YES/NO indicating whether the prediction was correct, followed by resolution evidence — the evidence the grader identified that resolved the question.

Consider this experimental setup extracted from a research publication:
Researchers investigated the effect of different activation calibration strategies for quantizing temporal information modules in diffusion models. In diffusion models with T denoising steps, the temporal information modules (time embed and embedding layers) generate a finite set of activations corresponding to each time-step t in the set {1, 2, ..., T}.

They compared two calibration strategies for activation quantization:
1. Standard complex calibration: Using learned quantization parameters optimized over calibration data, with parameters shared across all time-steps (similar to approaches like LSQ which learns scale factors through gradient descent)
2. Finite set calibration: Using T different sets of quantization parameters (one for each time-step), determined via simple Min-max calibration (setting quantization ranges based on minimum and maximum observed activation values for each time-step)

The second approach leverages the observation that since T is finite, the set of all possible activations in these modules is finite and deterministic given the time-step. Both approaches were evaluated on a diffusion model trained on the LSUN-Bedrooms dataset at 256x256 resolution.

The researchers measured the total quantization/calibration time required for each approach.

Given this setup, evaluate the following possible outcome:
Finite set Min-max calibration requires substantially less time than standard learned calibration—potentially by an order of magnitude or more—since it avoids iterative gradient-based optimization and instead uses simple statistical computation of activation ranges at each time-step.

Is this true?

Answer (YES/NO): NO